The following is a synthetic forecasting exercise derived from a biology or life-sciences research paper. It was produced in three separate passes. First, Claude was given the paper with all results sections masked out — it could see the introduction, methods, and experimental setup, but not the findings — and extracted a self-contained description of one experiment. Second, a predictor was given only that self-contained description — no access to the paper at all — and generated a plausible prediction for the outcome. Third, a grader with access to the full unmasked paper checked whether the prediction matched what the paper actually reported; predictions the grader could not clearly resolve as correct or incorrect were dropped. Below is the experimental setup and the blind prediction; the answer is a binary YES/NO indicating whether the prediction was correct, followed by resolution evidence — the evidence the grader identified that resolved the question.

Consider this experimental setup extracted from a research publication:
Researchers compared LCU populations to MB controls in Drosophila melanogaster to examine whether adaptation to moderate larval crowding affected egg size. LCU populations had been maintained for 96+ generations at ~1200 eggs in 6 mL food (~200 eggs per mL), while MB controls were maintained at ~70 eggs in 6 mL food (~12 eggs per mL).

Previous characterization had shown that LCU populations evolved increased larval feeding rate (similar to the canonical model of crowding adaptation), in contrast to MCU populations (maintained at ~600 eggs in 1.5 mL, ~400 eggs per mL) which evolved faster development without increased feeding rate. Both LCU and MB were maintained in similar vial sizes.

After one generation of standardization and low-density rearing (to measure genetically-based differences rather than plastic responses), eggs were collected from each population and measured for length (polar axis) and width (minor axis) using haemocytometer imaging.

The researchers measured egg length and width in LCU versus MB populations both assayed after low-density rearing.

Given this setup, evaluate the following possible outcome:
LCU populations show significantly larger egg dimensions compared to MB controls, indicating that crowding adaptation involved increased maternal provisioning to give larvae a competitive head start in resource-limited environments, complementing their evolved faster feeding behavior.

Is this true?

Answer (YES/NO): YES